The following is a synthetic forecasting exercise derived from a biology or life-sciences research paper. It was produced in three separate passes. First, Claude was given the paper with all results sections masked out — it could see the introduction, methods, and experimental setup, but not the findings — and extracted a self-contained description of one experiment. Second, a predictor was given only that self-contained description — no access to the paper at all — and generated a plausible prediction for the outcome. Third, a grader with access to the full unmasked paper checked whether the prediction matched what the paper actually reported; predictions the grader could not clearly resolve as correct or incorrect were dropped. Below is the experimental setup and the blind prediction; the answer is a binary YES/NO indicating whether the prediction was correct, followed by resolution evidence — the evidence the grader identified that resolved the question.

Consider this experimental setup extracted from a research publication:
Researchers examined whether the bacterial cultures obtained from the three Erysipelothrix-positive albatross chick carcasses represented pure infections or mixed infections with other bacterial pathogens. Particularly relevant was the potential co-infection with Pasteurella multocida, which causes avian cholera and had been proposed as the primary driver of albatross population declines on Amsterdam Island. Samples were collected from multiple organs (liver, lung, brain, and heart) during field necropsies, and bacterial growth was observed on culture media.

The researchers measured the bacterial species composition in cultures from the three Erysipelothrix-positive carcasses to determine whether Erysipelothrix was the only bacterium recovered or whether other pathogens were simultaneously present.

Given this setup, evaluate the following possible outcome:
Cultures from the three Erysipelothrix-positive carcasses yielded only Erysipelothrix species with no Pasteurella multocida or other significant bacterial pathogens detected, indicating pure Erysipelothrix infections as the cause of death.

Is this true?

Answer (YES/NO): YES